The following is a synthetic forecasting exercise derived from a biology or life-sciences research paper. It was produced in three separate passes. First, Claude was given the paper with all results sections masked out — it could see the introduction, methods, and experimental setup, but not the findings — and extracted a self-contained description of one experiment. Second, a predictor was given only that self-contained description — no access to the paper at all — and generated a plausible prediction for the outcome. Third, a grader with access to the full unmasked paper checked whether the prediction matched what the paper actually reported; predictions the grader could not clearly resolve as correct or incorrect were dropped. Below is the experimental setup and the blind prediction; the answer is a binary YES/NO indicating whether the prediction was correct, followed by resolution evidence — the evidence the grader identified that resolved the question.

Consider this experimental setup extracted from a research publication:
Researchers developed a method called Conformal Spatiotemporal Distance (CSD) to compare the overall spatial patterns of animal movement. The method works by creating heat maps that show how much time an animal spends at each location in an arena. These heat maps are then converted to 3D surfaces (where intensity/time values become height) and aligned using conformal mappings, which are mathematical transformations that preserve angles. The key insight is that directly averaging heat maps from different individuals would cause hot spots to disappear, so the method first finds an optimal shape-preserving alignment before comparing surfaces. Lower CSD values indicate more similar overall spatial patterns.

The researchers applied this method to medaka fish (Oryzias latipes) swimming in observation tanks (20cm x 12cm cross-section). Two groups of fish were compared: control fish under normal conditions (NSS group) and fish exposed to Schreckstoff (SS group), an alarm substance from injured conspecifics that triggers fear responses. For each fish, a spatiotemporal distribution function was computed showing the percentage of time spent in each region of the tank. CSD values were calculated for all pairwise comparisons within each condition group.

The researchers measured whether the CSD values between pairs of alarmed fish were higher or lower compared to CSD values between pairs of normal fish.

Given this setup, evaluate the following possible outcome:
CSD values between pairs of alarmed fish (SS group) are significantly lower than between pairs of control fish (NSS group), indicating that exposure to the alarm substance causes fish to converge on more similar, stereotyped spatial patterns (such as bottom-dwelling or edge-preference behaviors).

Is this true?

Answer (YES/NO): YES